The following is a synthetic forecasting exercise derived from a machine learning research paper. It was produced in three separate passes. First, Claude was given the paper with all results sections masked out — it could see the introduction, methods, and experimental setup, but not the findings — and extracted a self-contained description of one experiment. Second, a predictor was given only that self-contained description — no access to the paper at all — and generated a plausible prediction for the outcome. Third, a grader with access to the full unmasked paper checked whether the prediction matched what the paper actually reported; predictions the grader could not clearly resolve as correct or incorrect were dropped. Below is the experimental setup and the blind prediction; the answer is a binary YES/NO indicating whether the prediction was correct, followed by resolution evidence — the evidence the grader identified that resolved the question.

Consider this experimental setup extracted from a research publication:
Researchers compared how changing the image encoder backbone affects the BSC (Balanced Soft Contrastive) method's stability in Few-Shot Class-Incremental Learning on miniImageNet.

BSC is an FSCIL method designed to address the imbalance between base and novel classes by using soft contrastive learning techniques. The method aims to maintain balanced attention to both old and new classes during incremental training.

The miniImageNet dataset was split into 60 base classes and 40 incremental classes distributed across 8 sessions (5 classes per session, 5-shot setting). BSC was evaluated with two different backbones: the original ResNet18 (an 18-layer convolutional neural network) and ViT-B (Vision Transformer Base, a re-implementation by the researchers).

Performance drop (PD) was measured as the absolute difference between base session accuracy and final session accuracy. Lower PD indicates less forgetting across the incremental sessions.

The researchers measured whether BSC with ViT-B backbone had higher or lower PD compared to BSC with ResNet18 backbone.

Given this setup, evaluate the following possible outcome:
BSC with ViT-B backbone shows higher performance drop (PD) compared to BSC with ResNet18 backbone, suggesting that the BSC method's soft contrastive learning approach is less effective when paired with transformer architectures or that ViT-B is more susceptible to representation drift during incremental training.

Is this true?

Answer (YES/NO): YES